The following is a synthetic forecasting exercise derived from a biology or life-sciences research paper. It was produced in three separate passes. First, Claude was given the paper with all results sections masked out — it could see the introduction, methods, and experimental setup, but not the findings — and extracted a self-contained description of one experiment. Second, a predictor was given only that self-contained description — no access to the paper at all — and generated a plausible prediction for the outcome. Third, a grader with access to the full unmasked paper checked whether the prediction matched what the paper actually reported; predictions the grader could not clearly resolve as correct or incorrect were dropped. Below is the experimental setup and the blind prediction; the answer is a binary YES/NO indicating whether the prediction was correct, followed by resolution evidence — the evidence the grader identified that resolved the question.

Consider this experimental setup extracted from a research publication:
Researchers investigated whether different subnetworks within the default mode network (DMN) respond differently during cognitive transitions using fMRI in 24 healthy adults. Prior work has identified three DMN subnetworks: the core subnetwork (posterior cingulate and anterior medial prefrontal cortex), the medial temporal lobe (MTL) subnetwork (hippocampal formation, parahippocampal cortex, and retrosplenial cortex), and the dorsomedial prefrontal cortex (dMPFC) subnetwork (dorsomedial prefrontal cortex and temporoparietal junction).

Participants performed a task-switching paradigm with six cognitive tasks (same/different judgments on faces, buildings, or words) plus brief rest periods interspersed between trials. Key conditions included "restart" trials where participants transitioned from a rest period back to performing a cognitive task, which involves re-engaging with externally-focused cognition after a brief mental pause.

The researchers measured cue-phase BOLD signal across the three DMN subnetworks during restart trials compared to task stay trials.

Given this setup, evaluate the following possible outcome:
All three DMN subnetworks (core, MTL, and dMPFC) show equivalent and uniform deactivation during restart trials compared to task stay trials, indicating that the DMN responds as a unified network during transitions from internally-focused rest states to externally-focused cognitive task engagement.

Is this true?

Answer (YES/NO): NO